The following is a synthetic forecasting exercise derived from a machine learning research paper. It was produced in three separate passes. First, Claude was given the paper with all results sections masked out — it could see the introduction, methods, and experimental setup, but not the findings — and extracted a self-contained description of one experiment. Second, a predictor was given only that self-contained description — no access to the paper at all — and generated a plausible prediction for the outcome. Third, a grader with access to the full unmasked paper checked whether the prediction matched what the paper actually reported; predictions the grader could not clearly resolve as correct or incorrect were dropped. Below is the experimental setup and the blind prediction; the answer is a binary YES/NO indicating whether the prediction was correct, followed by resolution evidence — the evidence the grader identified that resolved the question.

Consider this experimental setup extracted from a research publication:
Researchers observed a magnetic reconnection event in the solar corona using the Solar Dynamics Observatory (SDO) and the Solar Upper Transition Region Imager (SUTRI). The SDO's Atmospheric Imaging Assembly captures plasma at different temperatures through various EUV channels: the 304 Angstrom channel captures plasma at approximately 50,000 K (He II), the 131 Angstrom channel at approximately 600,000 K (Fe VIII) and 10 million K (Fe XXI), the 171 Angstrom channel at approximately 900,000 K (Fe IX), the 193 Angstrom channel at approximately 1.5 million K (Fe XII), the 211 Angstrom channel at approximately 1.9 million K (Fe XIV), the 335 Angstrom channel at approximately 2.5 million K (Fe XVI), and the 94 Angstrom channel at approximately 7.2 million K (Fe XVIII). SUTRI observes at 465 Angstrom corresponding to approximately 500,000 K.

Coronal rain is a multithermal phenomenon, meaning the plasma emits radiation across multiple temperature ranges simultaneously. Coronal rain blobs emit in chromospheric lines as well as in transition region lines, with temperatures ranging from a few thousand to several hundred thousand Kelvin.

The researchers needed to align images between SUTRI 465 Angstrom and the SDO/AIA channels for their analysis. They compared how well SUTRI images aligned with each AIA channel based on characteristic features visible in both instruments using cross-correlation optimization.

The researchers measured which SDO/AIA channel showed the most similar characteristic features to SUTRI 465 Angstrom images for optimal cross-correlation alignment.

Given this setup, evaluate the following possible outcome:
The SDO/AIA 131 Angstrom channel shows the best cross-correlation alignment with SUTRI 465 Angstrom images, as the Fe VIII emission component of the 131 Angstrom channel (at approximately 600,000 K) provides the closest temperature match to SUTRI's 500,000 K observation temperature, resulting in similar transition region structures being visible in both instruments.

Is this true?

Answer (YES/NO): NO